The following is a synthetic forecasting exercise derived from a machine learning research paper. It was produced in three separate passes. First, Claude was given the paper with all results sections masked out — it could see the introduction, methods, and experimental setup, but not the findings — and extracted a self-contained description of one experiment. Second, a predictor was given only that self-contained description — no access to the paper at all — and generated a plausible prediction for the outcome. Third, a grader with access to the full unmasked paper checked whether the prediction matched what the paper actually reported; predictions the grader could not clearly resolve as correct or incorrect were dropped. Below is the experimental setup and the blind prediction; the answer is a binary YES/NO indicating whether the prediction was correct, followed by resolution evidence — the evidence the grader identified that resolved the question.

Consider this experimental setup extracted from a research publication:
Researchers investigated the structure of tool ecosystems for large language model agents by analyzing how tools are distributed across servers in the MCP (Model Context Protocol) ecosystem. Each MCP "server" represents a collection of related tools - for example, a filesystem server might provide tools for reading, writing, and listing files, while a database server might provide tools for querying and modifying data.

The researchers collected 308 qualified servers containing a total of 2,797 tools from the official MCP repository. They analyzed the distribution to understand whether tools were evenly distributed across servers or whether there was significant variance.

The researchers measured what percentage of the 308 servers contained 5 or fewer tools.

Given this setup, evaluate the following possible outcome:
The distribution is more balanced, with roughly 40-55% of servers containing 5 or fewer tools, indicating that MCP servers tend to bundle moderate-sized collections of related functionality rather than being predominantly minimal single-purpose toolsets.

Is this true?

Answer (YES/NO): YES